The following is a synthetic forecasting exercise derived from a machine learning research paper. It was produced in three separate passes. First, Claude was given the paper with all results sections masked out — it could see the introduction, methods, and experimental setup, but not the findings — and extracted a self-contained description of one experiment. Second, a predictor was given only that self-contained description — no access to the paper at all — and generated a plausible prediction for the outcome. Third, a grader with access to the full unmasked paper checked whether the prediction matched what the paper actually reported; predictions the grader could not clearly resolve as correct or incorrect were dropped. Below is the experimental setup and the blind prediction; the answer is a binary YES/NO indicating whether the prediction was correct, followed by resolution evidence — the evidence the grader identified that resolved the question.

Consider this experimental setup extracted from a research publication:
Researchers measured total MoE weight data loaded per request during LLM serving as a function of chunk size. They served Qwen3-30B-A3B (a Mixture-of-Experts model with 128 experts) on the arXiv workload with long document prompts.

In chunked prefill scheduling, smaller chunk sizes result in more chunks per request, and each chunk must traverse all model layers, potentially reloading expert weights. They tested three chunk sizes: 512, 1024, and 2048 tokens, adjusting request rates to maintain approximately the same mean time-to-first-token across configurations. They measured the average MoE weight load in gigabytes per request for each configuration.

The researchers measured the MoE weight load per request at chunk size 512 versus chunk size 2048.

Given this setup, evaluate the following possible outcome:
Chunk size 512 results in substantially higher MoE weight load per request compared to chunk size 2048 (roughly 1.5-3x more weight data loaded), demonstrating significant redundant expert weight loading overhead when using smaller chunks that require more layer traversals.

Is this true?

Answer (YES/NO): YES